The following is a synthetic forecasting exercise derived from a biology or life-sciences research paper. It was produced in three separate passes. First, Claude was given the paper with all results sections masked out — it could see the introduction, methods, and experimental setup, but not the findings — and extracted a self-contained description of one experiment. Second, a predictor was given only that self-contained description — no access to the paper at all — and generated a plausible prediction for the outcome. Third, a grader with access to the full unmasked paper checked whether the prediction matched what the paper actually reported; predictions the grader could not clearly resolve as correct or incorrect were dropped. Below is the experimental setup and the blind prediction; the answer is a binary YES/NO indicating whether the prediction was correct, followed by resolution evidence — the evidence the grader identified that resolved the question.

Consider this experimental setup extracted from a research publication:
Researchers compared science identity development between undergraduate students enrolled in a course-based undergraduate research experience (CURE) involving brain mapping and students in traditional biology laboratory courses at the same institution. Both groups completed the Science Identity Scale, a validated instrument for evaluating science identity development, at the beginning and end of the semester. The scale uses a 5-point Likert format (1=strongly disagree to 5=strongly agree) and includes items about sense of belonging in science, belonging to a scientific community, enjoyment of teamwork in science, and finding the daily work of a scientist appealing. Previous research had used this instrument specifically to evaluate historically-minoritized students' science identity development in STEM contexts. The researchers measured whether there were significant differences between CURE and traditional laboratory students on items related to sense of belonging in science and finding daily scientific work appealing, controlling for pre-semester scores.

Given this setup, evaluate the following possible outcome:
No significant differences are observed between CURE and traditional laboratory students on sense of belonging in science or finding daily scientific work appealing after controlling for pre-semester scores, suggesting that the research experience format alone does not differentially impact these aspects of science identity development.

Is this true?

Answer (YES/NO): YES